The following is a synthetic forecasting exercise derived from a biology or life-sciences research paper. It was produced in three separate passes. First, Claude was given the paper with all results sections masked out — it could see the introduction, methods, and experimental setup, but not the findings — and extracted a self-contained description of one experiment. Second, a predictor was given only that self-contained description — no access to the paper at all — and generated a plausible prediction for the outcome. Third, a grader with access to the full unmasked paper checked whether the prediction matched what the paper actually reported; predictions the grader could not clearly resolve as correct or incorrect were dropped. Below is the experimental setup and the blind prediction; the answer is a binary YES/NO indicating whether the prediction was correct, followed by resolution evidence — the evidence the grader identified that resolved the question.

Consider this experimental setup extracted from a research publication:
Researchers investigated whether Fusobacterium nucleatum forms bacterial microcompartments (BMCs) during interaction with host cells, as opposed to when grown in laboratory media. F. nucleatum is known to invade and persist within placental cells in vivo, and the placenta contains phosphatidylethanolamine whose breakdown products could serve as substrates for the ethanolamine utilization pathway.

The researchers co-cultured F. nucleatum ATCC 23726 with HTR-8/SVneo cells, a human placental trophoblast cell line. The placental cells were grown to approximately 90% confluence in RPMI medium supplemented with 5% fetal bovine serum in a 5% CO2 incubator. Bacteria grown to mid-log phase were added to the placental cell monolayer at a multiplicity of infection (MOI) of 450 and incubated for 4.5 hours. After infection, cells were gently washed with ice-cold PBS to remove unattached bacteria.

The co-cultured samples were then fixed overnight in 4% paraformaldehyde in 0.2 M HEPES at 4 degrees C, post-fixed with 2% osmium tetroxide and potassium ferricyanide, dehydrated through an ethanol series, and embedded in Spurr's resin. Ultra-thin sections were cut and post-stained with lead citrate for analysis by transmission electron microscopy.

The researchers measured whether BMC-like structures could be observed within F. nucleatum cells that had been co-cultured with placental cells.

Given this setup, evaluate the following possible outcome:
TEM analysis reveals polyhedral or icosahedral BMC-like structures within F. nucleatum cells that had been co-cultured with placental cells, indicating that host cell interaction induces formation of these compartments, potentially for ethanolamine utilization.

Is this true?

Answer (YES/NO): YES